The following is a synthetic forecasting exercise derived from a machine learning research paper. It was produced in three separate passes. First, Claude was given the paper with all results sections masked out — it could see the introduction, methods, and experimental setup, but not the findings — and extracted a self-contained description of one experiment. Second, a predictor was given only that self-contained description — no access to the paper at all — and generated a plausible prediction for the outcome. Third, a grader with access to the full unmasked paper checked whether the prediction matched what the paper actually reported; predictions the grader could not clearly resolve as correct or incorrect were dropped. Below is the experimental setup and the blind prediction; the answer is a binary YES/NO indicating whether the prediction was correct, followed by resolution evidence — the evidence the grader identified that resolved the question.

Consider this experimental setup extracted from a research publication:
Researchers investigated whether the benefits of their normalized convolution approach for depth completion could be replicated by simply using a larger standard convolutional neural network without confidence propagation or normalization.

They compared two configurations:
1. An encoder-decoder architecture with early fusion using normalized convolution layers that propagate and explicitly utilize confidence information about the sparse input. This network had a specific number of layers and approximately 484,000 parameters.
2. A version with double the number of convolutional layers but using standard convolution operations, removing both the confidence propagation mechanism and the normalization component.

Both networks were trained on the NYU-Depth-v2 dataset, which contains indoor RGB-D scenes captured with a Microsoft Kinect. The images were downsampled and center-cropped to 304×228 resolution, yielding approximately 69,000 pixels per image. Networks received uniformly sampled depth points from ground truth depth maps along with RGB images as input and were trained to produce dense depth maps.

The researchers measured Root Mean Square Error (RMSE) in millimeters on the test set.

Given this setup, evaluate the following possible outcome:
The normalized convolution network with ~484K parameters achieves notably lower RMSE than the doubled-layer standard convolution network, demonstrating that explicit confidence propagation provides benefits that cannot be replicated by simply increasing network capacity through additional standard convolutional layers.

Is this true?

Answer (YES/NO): YES